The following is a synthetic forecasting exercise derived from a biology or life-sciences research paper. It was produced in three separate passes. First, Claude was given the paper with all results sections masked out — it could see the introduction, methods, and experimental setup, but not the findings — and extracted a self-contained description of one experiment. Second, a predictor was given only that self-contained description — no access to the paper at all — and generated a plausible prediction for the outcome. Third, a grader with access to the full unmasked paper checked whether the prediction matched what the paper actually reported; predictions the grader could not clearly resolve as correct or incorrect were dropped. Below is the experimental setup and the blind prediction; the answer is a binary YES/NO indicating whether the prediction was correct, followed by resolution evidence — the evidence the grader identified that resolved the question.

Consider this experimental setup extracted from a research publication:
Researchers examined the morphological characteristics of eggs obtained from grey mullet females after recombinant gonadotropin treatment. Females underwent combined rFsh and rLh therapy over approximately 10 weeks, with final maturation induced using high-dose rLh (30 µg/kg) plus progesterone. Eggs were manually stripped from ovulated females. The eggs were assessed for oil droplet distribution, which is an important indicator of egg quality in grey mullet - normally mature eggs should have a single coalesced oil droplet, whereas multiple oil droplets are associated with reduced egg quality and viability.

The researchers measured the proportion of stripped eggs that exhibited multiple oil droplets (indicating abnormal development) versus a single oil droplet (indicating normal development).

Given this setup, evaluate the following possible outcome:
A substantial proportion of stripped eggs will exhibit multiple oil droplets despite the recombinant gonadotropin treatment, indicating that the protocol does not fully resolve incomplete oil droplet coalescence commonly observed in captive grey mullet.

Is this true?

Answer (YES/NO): YES